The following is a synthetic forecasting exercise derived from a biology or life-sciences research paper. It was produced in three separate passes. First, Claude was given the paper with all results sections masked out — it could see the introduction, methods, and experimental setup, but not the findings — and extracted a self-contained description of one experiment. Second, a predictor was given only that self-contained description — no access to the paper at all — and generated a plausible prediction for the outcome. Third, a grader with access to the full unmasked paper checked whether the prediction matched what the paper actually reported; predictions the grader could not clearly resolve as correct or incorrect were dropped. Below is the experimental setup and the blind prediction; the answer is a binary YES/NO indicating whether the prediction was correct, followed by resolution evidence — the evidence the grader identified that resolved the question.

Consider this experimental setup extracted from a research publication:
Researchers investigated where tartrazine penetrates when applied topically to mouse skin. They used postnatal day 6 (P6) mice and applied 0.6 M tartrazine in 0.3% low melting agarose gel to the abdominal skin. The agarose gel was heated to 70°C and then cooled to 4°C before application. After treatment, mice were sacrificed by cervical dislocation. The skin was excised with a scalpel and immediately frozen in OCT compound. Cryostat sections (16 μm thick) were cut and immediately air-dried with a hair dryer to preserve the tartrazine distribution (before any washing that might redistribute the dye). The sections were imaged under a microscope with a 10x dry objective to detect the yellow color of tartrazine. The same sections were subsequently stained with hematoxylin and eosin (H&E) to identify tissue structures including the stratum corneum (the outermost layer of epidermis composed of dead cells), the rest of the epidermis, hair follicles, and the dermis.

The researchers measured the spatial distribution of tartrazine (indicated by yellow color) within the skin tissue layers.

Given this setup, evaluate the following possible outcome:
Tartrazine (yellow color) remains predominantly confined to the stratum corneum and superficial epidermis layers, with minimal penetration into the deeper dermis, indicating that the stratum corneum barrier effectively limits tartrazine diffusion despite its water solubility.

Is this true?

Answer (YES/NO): YES